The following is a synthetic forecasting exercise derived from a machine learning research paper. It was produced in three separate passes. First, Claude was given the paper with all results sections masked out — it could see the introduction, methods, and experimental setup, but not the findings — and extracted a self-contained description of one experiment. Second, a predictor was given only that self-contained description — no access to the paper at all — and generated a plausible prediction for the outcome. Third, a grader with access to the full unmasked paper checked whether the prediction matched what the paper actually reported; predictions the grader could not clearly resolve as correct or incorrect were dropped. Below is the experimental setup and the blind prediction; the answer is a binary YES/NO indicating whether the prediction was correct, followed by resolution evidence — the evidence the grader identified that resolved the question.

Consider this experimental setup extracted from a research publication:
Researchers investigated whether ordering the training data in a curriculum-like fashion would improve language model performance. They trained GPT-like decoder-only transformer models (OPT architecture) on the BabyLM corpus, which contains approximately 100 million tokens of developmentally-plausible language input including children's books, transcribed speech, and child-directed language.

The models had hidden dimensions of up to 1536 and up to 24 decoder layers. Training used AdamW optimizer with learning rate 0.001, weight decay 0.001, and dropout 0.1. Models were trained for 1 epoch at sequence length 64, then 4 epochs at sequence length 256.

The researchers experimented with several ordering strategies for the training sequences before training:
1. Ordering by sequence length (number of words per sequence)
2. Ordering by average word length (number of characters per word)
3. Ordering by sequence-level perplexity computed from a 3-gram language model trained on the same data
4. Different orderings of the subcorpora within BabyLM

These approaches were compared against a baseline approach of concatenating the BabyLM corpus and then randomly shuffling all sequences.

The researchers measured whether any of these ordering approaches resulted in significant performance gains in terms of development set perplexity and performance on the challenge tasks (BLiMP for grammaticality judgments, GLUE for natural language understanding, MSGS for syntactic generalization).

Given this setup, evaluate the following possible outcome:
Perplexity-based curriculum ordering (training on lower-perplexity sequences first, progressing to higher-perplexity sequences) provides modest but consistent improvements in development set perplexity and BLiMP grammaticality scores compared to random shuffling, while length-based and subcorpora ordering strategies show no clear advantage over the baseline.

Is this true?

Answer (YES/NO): NO